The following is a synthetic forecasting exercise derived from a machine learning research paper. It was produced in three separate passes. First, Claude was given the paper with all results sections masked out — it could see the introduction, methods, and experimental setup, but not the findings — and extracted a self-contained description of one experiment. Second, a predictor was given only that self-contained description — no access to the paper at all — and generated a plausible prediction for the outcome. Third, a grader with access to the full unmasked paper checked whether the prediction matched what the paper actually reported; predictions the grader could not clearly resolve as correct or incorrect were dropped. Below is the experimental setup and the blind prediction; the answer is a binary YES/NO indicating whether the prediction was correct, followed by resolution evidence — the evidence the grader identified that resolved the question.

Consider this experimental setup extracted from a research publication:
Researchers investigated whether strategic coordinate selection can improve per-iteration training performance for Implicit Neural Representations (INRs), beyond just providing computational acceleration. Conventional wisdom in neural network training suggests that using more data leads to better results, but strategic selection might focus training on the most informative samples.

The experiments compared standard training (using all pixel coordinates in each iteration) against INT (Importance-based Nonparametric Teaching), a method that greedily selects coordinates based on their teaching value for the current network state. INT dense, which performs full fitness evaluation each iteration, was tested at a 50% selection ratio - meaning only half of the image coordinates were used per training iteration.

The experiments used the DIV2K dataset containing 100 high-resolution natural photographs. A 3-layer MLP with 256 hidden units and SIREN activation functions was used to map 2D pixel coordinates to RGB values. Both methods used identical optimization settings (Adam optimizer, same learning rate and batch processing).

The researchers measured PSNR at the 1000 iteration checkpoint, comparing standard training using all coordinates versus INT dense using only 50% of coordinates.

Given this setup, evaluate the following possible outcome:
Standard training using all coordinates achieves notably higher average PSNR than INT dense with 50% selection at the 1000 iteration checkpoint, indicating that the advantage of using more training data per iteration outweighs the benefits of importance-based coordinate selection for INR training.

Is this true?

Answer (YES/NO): NO